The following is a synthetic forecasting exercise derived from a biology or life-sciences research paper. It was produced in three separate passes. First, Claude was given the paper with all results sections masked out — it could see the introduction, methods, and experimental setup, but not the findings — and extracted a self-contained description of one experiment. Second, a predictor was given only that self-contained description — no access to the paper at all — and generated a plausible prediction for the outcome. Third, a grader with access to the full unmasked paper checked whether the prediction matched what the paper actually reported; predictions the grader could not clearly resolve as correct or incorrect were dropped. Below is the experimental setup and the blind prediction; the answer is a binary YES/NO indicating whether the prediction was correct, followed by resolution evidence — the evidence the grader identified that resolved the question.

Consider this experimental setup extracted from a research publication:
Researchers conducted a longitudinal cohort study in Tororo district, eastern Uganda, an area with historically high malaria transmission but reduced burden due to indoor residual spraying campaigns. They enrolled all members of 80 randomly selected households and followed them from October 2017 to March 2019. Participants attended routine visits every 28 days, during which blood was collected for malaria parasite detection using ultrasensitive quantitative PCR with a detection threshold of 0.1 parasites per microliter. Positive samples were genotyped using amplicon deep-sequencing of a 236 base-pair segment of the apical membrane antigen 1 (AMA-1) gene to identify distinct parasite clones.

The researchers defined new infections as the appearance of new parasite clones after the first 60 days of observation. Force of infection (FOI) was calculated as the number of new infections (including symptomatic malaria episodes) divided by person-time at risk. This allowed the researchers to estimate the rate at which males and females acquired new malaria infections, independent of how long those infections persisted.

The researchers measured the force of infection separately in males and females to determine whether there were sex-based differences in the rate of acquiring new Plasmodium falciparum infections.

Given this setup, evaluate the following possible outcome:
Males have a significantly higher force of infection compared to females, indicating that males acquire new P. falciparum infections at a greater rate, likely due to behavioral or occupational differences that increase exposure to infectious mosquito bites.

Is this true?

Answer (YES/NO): NO